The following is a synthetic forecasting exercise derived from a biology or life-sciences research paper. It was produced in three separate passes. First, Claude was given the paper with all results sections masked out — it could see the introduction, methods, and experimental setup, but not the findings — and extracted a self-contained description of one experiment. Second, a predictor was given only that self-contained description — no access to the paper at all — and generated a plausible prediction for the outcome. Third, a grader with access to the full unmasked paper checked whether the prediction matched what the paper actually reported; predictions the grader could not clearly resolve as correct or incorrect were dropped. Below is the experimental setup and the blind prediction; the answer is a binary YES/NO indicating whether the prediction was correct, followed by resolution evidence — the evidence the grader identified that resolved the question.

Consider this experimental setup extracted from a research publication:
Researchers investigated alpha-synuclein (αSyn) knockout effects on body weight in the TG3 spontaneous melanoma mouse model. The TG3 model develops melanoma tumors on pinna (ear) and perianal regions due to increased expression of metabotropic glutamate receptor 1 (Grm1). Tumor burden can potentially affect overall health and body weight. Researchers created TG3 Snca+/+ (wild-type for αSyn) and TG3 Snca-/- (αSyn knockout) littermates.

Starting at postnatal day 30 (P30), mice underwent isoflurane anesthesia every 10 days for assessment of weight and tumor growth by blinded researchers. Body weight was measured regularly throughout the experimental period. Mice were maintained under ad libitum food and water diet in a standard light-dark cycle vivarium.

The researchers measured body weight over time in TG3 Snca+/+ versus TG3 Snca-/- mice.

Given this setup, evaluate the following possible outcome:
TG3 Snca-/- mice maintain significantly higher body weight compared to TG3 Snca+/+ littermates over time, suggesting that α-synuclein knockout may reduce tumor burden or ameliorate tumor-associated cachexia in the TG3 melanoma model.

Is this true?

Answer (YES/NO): NO